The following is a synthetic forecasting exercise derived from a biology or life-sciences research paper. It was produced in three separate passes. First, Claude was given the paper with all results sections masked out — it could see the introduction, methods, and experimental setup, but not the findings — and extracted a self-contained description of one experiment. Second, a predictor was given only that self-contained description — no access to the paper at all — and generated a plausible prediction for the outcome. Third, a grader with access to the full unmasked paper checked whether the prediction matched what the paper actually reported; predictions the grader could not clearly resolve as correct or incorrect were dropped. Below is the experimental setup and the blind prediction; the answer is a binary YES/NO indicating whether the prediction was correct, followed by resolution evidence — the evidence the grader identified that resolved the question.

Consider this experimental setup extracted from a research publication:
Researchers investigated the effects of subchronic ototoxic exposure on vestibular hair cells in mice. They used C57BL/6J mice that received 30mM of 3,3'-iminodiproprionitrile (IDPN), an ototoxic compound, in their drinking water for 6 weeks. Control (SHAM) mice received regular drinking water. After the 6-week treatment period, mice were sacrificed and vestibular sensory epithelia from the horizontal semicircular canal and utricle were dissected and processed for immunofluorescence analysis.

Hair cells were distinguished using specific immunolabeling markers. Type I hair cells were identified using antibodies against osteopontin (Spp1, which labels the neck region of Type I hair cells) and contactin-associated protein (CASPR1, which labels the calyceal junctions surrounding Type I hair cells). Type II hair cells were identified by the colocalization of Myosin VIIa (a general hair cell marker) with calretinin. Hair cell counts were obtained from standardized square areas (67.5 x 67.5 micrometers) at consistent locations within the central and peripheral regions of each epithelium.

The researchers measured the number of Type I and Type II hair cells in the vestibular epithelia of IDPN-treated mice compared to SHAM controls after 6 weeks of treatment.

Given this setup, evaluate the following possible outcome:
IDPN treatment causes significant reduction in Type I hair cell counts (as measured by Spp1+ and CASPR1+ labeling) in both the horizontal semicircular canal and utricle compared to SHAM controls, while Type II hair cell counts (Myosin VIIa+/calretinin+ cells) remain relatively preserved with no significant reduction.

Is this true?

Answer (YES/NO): YES